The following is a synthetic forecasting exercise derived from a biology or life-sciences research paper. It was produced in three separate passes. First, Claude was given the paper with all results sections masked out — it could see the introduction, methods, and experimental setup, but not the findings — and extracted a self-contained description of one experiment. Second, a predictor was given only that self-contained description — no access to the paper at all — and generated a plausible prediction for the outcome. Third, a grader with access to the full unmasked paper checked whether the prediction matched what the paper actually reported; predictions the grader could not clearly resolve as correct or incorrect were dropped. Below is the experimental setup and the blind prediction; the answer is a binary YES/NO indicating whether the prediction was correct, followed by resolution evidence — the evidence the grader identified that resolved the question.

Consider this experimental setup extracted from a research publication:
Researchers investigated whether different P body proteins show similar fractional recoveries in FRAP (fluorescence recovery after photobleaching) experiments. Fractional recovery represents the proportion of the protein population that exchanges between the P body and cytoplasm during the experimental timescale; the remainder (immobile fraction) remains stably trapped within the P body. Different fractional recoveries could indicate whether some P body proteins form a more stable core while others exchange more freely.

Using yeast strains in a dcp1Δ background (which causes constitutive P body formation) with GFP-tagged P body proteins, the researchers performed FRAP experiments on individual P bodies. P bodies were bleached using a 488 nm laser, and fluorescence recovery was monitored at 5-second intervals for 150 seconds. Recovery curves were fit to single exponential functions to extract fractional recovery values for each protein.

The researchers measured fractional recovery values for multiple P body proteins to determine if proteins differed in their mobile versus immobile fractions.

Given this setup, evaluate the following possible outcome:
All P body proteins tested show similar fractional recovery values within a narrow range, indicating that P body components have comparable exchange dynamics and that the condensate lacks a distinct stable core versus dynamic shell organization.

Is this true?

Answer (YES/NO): NO